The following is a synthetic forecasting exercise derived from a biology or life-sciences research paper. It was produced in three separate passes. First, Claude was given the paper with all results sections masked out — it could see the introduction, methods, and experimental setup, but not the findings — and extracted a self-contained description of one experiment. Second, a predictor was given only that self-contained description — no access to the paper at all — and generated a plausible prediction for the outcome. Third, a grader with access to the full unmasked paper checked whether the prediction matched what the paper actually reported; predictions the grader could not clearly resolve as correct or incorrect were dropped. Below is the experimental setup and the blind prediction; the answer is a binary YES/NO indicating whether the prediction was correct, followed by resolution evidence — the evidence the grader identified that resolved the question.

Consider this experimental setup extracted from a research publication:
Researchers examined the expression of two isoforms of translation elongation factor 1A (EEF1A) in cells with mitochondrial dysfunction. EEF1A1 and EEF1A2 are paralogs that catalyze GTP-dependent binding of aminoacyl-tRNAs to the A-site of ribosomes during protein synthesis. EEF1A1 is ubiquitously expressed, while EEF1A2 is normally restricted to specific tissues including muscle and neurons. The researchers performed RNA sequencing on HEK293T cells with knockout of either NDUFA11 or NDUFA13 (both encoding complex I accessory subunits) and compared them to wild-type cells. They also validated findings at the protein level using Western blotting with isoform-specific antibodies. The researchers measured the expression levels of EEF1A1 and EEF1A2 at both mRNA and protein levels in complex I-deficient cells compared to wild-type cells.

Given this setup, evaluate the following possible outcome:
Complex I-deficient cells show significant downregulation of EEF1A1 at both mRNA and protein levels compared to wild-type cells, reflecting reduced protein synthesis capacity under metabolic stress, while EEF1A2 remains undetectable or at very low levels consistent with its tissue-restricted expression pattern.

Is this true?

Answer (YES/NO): NO